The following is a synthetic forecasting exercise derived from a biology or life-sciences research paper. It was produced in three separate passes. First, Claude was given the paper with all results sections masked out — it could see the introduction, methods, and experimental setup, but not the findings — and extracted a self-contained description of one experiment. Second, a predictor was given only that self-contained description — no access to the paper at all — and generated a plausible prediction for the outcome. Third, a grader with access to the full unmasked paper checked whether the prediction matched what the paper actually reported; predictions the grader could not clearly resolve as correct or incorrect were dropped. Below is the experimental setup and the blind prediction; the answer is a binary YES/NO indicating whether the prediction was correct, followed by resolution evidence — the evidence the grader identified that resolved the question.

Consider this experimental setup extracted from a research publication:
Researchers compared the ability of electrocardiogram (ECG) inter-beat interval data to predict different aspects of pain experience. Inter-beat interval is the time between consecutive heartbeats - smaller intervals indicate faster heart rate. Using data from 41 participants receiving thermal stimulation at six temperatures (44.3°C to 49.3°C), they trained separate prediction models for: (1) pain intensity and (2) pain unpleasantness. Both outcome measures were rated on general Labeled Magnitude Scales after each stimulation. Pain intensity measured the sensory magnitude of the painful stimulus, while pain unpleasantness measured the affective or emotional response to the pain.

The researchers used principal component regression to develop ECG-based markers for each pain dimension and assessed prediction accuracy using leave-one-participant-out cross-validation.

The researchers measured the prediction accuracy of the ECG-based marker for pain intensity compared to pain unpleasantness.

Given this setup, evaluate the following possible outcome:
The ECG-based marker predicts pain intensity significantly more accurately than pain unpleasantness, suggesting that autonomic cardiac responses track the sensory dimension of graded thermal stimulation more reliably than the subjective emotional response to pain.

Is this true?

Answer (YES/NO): NO